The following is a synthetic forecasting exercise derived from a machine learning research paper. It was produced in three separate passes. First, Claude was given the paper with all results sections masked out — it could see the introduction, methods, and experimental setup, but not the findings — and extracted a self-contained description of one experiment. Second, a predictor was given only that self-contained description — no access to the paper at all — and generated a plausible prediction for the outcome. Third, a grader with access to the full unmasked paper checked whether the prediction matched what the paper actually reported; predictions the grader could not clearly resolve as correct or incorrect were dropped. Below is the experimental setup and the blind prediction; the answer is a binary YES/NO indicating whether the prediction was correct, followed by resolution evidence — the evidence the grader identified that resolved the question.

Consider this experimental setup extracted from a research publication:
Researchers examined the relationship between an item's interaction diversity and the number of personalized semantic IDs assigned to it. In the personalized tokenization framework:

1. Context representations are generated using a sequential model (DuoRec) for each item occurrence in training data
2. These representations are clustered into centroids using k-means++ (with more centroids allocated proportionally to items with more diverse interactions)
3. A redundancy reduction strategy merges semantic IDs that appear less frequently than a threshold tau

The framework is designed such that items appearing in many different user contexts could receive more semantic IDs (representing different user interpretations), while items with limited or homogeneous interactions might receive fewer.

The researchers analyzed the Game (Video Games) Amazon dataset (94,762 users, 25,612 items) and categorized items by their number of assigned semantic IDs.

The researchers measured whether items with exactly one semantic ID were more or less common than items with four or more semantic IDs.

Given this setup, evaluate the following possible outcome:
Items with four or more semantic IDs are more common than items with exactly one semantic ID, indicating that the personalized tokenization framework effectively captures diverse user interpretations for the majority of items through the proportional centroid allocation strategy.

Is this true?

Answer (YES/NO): NO